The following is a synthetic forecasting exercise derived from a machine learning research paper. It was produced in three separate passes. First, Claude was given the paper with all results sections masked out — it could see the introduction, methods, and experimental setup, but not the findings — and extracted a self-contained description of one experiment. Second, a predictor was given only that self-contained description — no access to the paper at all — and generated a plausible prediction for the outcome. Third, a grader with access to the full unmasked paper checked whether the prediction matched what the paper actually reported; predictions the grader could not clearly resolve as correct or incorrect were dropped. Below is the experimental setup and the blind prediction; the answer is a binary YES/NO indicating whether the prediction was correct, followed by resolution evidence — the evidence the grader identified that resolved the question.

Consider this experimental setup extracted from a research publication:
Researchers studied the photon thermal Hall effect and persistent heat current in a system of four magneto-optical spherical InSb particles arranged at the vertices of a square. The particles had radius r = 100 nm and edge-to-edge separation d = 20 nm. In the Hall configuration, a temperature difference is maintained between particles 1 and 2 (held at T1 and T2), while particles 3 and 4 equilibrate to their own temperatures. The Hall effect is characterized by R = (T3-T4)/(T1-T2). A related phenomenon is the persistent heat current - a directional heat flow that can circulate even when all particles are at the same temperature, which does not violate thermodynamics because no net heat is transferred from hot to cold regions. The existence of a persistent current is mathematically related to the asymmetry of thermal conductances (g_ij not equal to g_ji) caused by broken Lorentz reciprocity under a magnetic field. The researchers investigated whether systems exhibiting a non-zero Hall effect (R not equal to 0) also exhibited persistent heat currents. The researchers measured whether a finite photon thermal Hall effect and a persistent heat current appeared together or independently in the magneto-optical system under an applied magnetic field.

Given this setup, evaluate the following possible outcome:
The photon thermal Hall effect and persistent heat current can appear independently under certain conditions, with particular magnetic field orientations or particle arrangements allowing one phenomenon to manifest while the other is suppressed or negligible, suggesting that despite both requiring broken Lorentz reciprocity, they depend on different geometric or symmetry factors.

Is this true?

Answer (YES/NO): NO